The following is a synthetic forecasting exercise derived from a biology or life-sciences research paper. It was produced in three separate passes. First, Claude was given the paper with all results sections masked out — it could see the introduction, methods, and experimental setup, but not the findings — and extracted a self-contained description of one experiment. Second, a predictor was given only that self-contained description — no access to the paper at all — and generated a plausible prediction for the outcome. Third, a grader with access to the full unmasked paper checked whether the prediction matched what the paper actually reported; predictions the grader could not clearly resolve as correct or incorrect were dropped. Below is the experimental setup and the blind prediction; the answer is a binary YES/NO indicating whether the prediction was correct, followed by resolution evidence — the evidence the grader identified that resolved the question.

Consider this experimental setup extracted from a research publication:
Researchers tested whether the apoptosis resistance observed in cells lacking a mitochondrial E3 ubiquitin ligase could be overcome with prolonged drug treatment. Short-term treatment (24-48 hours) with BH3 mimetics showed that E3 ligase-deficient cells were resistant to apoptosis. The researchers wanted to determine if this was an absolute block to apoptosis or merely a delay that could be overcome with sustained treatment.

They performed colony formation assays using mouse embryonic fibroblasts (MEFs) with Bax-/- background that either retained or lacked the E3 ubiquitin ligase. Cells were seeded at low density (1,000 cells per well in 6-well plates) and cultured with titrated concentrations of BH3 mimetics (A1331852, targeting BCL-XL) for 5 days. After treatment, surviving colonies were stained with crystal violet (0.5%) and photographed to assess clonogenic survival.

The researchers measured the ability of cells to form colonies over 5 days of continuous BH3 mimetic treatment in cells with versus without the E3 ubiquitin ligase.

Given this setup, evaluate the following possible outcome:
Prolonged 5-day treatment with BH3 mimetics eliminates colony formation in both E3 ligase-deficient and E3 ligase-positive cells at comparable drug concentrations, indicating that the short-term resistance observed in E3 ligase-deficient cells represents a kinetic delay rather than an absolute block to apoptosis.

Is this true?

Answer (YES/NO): NO